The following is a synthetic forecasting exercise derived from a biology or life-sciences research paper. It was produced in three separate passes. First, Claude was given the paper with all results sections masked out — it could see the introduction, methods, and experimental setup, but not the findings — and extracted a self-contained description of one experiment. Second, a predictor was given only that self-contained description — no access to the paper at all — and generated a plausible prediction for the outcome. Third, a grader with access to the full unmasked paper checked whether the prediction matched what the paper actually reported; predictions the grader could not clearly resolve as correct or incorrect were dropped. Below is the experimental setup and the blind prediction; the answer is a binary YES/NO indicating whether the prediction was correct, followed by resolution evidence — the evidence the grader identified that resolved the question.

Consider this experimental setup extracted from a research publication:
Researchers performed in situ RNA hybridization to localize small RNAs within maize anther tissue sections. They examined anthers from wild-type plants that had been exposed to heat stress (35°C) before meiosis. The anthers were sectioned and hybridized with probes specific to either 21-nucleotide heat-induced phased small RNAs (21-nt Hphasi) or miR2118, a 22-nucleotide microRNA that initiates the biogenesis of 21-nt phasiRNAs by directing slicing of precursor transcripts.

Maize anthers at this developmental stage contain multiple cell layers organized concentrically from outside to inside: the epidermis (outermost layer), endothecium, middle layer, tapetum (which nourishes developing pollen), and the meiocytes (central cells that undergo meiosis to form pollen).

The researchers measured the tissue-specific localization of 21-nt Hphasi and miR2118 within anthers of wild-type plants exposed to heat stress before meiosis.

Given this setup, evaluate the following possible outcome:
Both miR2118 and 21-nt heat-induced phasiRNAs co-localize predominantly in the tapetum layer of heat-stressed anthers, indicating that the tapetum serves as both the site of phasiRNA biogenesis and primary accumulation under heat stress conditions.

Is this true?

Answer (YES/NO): NO